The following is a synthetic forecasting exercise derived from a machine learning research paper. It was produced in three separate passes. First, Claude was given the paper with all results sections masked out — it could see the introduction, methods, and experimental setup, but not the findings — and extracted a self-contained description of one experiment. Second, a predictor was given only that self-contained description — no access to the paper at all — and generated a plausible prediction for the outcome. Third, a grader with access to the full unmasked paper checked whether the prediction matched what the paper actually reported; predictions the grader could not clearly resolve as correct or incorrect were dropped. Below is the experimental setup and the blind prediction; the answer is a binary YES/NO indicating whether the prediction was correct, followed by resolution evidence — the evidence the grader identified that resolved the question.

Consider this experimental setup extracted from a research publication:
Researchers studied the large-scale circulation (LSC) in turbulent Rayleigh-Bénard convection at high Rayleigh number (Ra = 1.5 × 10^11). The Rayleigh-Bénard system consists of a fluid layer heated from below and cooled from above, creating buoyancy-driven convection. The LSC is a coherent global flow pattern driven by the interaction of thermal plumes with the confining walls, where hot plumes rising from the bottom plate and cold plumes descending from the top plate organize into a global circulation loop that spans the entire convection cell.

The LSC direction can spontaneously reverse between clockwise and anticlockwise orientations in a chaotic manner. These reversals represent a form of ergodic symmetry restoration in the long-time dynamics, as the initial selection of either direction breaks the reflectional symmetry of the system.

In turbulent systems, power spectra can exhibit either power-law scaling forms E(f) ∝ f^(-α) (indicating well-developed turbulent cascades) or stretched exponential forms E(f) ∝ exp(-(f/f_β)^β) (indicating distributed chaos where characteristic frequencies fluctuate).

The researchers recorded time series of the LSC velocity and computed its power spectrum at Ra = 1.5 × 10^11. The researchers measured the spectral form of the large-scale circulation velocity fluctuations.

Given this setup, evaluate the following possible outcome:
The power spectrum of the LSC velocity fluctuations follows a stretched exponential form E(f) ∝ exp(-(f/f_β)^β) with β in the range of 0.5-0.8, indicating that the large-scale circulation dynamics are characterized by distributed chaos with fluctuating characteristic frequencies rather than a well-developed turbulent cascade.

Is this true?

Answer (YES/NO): NO